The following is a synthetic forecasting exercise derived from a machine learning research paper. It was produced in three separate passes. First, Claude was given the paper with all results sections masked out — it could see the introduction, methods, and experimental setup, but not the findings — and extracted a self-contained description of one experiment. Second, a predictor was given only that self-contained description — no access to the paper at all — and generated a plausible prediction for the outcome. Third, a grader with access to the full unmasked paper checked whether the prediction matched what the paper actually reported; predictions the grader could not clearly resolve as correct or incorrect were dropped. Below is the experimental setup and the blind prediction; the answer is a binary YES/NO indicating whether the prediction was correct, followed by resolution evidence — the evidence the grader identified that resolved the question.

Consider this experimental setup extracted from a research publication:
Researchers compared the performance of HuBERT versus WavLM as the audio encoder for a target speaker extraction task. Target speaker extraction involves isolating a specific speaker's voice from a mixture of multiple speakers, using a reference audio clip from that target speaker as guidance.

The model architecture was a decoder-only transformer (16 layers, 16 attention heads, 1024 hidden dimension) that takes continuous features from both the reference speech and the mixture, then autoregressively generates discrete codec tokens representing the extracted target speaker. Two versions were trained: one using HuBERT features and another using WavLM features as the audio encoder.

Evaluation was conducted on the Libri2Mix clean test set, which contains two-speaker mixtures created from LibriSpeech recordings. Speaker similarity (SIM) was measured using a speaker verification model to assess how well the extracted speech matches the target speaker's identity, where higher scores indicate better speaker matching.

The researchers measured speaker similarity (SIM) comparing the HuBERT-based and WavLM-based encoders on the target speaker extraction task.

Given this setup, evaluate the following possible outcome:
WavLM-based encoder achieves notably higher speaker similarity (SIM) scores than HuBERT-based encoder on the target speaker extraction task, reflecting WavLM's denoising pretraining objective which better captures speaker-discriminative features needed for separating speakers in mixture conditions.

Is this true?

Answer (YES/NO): NO